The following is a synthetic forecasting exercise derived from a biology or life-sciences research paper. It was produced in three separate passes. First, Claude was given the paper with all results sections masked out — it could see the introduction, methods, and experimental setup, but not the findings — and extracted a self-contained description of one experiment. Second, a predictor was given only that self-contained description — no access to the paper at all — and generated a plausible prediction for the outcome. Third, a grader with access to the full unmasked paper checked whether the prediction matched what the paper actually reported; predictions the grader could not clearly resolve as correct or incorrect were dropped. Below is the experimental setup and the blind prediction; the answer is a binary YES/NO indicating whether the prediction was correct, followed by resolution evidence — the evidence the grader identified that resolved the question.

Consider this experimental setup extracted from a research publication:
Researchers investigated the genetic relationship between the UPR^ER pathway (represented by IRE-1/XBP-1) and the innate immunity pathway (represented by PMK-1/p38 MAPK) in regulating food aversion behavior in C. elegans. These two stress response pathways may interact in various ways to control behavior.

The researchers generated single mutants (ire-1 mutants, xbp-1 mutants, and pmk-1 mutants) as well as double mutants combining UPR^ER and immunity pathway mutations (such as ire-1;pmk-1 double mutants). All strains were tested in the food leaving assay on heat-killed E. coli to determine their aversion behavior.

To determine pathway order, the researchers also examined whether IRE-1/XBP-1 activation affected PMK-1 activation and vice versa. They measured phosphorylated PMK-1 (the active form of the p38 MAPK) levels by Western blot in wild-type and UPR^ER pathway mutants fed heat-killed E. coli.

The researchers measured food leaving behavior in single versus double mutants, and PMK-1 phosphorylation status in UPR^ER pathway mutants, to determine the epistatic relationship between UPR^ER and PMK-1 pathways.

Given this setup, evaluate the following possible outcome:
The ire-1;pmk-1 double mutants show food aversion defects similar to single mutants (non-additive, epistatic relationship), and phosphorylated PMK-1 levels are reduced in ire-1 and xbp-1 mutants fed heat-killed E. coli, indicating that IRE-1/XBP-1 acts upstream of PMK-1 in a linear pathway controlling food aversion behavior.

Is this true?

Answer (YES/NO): NO